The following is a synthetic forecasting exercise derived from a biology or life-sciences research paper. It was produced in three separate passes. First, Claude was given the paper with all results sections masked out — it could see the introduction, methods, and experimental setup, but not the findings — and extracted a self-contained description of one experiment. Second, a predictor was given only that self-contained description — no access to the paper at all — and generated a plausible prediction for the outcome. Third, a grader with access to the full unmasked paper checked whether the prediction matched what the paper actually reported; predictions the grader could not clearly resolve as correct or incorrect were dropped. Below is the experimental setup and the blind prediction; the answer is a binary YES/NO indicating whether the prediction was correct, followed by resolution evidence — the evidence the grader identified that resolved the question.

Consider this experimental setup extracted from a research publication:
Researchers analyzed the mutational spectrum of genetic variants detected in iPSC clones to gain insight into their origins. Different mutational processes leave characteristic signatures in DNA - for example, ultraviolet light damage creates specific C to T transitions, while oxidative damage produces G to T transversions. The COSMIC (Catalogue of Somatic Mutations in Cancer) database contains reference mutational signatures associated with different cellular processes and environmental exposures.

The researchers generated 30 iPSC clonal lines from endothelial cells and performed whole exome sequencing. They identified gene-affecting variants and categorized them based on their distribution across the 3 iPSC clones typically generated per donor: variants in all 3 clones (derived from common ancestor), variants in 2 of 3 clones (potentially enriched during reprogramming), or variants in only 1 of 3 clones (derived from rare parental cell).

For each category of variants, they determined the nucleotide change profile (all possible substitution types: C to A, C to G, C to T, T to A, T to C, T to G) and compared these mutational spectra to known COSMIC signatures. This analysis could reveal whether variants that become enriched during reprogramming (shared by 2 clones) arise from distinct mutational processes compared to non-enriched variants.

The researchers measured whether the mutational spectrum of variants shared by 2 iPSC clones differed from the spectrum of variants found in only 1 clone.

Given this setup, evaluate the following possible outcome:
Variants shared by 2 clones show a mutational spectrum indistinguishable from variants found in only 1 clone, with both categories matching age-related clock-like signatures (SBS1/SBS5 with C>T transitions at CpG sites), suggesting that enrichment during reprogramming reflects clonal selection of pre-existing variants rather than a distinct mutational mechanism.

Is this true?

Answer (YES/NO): NO